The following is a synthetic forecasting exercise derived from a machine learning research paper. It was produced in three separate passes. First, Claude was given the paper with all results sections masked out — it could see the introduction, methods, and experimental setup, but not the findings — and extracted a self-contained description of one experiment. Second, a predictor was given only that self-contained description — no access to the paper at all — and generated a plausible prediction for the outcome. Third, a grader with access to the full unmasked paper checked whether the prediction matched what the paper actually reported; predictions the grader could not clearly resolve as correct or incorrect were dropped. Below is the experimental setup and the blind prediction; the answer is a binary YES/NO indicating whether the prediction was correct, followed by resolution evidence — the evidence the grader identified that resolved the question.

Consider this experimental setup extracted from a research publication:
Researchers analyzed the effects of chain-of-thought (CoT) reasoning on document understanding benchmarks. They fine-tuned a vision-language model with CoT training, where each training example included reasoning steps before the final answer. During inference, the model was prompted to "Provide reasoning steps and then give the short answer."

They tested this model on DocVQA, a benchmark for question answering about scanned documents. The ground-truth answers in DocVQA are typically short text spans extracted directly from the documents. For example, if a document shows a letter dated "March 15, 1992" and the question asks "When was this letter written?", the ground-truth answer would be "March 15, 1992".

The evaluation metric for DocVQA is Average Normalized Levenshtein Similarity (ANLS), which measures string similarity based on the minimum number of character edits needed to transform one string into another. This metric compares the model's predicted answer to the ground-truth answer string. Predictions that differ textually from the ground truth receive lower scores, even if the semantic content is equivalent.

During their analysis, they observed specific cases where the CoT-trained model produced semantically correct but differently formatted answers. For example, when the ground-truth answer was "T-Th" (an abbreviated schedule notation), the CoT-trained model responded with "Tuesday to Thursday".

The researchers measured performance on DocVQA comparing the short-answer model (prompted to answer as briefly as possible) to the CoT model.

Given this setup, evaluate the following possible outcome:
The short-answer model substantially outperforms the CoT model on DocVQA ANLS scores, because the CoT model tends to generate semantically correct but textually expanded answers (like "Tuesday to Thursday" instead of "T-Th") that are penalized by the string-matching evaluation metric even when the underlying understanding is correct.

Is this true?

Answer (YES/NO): YES